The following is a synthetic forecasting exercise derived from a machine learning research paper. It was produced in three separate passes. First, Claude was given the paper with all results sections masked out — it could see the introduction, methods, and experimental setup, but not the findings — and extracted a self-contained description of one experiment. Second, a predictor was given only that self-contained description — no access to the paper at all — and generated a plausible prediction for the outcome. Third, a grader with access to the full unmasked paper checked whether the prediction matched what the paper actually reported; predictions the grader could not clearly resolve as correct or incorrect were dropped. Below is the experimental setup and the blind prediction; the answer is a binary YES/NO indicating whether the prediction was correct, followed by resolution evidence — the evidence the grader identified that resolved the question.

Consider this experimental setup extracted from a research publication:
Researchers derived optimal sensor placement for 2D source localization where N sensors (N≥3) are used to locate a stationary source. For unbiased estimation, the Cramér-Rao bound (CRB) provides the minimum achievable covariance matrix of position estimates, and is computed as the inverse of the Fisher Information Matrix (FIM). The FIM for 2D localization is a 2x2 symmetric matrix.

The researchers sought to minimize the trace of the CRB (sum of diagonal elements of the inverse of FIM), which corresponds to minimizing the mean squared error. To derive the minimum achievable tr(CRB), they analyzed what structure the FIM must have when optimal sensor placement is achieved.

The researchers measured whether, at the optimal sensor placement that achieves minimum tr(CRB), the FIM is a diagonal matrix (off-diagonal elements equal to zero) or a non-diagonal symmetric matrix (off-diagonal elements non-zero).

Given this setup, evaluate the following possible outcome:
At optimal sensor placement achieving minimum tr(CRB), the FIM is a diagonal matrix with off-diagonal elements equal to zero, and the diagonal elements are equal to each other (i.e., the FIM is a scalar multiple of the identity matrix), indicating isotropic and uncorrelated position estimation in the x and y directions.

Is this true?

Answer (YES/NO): YES